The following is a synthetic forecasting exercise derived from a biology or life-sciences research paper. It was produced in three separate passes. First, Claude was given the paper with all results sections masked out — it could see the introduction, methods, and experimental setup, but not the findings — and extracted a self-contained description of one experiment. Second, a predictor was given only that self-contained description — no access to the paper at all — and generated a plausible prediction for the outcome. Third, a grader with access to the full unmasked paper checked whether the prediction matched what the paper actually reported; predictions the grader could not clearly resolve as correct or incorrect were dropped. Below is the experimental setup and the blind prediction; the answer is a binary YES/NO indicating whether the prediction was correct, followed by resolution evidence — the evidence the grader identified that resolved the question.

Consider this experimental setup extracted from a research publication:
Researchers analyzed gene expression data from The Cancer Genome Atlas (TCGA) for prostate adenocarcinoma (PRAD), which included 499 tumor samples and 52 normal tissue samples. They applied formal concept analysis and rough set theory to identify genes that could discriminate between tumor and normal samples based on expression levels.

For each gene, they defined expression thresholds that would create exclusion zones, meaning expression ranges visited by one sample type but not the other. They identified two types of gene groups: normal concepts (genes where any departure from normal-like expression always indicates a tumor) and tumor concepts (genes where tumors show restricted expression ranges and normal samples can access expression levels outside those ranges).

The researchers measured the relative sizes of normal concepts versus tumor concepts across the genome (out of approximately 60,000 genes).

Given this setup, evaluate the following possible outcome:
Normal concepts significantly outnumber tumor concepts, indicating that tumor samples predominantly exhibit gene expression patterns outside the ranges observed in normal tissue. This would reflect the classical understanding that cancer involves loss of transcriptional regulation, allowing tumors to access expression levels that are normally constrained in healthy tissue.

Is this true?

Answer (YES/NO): YES